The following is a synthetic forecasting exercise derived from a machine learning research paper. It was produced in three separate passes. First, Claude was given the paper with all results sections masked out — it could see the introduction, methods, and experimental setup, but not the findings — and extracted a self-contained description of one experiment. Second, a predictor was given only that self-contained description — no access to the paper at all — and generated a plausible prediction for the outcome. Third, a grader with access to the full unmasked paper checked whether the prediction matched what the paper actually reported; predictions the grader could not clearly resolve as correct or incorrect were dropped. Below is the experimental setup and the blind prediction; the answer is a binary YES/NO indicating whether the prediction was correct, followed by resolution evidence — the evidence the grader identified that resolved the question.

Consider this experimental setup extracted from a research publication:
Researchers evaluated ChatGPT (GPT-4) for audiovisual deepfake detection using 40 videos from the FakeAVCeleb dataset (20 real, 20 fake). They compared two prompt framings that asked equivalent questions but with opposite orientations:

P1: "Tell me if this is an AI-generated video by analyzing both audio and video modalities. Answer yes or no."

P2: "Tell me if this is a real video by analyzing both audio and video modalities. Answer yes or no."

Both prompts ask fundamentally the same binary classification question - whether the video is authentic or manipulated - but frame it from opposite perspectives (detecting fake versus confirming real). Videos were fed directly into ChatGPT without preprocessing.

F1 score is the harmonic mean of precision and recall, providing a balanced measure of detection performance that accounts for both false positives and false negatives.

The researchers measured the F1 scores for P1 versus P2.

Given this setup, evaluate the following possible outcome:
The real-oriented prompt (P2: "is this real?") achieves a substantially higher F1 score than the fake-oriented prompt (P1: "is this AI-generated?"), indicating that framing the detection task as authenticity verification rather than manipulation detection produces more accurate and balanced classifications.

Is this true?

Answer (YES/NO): NO